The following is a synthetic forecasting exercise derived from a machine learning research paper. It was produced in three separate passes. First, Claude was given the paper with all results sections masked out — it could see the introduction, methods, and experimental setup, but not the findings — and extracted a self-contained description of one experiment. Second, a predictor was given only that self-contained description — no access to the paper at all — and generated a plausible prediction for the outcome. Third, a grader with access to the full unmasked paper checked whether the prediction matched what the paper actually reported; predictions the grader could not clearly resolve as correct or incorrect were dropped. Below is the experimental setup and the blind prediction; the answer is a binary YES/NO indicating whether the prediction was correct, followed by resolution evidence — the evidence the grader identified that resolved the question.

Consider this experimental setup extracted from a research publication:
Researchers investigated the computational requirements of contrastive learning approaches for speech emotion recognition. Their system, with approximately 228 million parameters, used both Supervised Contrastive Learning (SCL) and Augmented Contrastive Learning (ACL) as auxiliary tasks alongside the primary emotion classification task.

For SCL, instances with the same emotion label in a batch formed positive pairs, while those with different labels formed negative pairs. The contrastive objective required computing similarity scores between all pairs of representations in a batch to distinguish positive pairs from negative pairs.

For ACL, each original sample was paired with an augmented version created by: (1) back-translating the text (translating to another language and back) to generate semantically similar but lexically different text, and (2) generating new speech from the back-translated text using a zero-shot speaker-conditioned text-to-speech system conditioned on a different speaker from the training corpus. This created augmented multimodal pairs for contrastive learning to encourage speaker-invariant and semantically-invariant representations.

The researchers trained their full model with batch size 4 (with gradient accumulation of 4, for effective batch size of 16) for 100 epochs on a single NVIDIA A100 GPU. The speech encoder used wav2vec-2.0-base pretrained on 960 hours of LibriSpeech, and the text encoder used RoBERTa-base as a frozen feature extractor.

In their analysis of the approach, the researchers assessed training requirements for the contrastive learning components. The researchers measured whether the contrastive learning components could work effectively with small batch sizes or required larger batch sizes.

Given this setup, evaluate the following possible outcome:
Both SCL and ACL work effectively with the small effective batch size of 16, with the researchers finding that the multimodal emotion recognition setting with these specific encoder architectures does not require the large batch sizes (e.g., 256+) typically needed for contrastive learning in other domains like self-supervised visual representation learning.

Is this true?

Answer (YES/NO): NO